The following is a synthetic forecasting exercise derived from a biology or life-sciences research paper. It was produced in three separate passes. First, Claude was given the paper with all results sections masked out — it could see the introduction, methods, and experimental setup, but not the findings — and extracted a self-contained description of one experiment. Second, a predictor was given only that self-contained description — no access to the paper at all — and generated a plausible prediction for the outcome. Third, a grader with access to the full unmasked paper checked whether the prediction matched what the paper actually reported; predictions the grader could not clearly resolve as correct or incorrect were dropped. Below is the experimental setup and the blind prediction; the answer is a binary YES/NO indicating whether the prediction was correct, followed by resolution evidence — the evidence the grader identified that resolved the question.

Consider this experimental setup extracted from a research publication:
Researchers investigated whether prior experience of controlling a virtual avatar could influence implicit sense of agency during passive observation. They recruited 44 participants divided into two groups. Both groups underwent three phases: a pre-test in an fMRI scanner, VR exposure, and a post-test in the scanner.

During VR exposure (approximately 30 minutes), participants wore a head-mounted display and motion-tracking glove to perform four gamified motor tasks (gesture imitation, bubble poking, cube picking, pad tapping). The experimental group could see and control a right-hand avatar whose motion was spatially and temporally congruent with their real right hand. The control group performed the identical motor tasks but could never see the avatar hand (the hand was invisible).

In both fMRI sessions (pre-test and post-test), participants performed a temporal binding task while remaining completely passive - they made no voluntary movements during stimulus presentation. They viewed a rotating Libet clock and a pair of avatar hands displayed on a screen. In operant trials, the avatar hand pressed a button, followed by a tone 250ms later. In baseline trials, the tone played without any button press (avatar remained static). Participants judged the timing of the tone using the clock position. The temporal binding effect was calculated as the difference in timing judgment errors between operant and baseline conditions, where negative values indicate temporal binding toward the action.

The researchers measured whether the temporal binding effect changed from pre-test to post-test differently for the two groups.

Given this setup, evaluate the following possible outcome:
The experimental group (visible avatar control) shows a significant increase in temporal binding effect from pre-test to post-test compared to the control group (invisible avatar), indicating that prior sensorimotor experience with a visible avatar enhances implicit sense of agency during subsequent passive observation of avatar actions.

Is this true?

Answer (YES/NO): YES